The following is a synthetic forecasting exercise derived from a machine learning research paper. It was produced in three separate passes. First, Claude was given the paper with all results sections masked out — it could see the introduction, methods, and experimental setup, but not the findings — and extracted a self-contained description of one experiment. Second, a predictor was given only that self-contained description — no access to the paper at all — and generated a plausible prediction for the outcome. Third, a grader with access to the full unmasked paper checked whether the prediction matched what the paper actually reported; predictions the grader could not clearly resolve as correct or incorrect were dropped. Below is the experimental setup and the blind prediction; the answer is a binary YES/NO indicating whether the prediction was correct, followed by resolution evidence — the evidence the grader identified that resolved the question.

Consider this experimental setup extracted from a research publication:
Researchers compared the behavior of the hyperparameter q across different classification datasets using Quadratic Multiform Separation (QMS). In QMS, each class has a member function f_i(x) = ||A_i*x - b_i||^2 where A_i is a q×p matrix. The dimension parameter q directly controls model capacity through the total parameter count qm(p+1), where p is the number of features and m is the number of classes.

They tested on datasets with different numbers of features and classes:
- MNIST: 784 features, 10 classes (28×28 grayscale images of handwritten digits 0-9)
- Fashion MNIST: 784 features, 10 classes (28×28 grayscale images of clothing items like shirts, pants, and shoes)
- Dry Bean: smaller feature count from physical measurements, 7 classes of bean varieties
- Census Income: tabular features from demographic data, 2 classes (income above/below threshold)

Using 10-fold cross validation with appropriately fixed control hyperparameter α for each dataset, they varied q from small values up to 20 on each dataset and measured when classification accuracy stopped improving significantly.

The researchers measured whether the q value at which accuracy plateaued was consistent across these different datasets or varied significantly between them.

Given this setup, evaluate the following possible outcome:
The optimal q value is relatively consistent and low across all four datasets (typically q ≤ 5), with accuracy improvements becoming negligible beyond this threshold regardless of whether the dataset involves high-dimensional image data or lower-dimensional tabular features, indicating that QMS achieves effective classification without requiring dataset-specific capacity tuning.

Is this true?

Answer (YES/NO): NO